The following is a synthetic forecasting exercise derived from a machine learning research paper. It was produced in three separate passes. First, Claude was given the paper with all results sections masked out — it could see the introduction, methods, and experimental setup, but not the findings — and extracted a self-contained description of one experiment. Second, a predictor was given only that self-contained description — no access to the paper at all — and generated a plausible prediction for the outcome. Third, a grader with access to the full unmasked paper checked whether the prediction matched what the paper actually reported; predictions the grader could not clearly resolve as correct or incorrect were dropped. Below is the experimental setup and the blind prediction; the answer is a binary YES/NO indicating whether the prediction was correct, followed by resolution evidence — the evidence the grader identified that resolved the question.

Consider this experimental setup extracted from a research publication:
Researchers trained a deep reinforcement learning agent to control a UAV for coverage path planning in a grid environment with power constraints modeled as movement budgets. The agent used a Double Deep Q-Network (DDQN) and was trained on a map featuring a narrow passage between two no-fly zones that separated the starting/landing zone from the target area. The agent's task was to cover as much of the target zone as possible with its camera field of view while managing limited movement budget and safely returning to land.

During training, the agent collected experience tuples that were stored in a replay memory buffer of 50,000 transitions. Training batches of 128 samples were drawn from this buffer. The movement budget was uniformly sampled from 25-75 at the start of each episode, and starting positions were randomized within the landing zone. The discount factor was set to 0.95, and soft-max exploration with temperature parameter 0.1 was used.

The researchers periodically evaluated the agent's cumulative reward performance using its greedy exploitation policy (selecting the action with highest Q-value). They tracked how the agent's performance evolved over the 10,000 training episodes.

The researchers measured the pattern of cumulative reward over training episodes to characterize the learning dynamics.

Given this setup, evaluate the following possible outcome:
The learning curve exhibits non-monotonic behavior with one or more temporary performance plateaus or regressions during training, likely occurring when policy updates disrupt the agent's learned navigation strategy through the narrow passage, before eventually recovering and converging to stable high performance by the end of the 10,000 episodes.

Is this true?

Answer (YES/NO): NO